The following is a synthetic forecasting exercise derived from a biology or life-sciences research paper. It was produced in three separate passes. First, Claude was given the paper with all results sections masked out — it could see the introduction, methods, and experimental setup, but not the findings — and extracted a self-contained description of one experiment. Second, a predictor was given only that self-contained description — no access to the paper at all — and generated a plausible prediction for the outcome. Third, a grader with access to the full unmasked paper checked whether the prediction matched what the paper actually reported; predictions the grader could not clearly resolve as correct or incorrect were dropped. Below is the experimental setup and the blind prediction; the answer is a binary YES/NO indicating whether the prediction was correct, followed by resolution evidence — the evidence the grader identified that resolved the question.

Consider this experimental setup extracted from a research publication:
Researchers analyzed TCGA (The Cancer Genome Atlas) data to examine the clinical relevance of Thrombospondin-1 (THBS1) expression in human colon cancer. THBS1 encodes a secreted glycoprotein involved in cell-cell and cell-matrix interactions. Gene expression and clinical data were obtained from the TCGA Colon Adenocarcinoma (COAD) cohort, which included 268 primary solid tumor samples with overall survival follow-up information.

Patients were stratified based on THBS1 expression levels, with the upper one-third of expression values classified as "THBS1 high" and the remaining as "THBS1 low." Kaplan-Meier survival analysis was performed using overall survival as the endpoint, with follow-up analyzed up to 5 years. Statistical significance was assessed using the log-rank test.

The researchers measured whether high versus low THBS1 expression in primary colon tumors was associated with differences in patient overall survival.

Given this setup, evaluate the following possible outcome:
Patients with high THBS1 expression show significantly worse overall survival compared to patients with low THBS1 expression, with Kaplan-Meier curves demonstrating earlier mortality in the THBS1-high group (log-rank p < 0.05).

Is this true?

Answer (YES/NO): YES